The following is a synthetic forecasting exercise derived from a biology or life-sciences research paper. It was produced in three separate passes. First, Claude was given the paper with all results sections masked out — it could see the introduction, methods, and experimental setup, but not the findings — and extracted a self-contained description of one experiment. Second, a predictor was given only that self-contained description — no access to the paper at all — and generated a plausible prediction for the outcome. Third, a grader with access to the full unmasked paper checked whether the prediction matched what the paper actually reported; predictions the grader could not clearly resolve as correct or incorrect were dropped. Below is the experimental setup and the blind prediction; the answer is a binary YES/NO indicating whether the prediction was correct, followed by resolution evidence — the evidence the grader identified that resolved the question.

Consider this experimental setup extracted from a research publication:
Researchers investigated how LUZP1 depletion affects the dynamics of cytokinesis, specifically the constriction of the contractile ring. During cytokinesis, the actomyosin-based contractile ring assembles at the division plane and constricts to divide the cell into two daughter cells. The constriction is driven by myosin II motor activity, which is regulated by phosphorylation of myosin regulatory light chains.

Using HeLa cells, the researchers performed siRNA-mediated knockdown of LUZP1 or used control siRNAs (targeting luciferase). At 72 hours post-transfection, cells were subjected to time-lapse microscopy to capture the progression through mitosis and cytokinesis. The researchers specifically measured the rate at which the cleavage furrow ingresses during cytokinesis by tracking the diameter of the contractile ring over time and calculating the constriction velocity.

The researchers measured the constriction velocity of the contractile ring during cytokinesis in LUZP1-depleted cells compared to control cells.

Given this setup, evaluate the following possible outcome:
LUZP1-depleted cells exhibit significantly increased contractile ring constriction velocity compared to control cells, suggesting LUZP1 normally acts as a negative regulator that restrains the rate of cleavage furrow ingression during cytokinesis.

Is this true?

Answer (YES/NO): YES